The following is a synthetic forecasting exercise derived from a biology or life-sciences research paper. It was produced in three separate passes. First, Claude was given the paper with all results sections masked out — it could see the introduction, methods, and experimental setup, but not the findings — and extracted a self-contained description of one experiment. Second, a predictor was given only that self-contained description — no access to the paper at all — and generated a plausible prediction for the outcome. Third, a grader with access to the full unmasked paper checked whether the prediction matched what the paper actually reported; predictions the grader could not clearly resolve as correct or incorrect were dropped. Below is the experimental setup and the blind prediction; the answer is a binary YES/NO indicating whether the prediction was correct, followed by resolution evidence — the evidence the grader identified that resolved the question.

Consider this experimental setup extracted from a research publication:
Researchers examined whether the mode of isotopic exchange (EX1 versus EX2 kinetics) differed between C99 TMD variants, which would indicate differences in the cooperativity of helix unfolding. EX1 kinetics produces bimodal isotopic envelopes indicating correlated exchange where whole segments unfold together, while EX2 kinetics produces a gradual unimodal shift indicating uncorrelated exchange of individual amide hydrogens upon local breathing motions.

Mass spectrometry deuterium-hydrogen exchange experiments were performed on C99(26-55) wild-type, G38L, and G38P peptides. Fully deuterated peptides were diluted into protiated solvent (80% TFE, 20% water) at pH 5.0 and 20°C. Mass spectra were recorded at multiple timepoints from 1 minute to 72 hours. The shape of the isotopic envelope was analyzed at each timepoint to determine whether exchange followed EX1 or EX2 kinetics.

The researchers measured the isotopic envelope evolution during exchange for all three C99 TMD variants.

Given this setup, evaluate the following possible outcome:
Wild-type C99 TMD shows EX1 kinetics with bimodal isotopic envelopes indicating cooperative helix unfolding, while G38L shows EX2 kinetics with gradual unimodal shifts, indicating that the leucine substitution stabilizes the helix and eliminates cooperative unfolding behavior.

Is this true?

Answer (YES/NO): NO